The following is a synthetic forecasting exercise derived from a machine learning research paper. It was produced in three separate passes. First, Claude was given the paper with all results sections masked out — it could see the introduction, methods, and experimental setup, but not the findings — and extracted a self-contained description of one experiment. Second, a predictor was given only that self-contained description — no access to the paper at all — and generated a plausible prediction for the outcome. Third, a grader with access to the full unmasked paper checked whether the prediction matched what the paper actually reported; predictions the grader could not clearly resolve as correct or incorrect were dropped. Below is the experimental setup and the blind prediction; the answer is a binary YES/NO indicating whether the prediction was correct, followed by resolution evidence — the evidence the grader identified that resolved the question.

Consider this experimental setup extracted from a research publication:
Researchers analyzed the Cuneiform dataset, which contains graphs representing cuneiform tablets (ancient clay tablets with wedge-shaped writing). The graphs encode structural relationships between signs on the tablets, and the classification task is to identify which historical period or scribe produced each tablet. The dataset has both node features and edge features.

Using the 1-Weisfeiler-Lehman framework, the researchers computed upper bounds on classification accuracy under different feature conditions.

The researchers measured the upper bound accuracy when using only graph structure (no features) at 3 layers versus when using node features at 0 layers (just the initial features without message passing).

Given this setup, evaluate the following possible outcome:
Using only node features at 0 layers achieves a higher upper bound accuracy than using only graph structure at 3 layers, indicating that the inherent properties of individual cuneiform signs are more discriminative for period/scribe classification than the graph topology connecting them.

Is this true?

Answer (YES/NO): YES